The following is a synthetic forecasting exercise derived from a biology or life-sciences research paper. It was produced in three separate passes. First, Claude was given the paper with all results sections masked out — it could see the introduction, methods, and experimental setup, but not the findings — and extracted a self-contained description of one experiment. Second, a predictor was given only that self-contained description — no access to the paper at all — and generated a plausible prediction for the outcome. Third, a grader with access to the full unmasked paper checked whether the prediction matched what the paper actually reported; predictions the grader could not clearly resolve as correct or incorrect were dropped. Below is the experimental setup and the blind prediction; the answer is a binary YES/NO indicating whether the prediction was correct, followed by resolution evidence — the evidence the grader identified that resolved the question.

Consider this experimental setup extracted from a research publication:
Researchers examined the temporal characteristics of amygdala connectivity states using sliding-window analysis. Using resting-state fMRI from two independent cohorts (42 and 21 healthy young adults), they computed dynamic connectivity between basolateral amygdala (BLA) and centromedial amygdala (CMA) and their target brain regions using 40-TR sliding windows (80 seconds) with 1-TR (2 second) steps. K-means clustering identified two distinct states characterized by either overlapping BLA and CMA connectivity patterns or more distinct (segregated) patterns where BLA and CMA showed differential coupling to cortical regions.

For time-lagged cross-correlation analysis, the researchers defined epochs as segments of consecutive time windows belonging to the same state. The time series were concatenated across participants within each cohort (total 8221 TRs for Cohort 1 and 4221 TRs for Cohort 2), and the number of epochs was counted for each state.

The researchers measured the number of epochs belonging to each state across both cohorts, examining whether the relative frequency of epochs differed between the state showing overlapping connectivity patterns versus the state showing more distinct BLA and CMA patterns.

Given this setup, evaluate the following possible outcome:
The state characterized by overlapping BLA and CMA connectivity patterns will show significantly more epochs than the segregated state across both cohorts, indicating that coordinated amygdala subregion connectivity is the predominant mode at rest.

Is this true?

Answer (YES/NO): NO